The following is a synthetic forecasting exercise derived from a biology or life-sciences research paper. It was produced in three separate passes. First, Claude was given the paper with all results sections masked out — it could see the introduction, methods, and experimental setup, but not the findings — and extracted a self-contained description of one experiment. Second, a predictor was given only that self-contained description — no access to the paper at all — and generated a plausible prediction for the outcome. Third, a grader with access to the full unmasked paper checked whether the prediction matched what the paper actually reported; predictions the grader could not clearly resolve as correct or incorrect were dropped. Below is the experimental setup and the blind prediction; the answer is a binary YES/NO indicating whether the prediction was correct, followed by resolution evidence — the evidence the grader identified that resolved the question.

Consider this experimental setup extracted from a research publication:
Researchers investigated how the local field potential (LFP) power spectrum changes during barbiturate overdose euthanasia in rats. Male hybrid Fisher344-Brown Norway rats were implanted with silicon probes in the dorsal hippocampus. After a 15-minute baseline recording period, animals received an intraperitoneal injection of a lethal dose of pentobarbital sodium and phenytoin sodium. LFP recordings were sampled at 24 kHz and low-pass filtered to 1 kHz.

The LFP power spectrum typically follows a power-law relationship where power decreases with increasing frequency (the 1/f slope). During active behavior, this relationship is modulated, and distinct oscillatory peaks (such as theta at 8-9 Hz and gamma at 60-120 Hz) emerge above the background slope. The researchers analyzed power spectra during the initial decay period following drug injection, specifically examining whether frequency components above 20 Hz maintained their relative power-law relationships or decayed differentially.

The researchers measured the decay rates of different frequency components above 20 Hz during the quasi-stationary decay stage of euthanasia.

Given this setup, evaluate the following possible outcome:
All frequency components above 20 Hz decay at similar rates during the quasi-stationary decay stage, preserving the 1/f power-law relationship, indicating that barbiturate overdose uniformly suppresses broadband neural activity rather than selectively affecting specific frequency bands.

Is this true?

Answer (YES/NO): YES